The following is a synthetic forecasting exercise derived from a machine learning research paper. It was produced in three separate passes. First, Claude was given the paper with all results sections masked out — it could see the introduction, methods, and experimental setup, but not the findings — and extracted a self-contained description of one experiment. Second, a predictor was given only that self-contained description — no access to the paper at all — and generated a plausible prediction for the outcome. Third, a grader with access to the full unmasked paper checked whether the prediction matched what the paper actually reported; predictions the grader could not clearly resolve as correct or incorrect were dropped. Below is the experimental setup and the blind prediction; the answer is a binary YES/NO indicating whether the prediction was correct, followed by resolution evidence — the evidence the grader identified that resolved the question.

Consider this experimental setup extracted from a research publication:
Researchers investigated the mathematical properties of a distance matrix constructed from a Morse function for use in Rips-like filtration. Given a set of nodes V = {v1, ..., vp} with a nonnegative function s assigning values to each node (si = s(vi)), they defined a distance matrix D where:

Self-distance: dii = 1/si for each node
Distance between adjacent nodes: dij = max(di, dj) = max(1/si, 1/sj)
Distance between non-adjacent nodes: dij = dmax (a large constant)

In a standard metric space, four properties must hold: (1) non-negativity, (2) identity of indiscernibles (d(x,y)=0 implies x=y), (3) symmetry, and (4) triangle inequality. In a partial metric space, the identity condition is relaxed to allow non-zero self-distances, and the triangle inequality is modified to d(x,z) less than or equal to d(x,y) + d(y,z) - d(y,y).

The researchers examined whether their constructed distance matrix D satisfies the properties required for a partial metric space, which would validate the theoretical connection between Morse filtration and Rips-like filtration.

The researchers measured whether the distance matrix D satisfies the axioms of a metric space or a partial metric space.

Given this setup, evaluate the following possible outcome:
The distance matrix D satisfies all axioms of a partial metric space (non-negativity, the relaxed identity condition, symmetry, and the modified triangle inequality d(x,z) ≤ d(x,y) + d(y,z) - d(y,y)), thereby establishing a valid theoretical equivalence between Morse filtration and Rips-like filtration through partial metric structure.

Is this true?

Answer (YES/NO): YES